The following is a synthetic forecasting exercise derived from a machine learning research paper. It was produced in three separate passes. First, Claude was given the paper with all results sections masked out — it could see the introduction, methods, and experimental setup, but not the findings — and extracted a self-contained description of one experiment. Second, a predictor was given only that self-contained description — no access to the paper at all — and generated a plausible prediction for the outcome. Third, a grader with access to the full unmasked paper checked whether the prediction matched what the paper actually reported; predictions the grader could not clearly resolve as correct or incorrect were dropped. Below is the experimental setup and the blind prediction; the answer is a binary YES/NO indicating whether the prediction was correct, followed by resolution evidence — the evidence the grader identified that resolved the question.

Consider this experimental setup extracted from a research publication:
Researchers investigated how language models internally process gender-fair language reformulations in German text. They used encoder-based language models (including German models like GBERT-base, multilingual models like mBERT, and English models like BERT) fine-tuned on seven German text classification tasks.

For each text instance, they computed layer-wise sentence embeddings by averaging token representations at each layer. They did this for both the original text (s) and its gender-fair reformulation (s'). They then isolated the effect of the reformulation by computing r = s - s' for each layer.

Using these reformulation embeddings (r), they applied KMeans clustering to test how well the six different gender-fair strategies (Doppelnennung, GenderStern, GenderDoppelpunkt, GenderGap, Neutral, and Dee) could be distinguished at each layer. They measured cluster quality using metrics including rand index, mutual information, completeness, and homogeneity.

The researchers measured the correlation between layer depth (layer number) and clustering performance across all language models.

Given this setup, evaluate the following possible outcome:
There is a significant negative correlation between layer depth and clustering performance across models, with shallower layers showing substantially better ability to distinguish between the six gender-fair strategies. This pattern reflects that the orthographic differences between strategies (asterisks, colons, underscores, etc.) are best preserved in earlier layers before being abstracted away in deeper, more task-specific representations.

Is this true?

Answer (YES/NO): YES